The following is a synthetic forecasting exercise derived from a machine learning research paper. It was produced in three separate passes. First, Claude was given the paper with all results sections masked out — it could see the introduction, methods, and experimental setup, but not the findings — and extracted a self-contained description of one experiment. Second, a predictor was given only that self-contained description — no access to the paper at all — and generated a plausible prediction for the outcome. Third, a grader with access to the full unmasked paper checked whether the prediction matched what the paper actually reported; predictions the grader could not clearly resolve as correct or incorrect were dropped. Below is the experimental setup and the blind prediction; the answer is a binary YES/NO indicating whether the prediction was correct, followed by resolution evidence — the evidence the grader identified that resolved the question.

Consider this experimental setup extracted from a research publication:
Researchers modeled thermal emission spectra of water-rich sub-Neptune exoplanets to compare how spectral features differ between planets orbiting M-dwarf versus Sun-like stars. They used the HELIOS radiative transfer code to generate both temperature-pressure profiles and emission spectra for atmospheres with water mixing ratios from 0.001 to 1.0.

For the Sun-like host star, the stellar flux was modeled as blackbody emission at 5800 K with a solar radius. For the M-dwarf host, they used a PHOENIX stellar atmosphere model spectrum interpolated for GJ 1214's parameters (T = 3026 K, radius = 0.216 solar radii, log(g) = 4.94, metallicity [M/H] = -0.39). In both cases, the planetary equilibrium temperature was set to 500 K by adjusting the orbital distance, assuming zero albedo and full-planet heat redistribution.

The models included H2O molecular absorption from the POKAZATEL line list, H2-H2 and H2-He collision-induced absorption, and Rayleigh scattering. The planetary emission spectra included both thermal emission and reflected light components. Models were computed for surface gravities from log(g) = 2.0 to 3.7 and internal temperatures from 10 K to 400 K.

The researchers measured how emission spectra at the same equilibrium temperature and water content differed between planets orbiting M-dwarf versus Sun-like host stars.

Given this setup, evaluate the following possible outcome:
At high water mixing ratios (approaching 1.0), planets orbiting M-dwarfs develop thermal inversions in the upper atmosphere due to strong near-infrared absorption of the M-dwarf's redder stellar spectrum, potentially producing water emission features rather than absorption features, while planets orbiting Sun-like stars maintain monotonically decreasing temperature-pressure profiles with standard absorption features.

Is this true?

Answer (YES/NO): NO